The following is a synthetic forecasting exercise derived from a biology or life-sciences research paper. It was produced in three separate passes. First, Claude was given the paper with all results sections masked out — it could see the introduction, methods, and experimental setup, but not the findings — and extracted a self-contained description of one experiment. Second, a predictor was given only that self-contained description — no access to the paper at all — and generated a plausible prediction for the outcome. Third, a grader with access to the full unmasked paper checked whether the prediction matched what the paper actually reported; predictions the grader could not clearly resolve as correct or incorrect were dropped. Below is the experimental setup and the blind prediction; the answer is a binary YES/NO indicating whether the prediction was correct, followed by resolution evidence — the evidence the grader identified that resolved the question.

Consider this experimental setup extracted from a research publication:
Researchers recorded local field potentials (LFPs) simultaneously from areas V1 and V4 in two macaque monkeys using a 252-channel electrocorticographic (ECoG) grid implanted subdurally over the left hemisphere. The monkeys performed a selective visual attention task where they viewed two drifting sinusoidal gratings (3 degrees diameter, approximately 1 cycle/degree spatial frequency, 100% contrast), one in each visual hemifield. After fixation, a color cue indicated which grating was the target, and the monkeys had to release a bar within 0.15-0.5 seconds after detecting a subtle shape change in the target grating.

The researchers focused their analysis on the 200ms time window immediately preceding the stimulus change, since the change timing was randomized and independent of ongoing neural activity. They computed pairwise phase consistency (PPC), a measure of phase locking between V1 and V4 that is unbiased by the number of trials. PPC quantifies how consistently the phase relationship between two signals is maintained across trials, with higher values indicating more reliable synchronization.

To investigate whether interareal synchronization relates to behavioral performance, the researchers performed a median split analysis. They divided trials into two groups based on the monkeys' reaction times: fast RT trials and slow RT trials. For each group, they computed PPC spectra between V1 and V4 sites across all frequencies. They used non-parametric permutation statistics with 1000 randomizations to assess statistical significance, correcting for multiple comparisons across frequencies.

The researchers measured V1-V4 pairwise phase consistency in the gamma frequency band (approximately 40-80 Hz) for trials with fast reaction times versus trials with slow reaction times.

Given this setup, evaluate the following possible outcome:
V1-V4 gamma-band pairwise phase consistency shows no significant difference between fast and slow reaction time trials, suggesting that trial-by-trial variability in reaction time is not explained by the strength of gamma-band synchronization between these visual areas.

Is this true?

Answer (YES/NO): NO